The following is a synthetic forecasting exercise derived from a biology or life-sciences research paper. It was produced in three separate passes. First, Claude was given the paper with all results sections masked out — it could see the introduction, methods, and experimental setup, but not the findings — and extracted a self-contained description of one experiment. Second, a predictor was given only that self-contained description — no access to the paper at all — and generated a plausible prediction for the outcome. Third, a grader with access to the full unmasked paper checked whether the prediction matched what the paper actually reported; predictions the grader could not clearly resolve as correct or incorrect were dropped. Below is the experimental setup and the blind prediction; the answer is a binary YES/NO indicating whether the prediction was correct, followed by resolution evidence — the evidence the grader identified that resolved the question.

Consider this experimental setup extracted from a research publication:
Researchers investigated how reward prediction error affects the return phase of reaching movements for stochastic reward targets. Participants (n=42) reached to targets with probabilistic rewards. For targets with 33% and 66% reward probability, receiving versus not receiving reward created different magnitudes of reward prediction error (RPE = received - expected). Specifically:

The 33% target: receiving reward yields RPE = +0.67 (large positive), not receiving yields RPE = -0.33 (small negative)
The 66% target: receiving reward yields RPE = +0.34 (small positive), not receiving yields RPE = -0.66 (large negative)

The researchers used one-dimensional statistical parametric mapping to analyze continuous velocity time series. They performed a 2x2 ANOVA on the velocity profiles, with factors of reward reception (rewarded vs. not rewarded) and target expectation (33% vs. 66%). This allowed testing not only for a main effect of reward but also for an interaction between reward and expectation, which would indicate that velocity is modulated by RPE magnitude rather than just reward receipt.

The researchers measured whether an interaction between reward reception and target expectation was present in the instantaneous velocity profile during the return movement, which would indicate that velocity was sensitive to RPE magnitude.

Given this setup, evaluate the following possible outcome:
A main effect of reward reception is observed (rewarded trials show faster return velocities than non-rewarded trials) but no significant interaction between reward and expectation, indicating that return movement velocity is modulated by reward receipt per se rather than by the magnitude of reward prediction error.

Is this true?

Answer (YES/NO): NO